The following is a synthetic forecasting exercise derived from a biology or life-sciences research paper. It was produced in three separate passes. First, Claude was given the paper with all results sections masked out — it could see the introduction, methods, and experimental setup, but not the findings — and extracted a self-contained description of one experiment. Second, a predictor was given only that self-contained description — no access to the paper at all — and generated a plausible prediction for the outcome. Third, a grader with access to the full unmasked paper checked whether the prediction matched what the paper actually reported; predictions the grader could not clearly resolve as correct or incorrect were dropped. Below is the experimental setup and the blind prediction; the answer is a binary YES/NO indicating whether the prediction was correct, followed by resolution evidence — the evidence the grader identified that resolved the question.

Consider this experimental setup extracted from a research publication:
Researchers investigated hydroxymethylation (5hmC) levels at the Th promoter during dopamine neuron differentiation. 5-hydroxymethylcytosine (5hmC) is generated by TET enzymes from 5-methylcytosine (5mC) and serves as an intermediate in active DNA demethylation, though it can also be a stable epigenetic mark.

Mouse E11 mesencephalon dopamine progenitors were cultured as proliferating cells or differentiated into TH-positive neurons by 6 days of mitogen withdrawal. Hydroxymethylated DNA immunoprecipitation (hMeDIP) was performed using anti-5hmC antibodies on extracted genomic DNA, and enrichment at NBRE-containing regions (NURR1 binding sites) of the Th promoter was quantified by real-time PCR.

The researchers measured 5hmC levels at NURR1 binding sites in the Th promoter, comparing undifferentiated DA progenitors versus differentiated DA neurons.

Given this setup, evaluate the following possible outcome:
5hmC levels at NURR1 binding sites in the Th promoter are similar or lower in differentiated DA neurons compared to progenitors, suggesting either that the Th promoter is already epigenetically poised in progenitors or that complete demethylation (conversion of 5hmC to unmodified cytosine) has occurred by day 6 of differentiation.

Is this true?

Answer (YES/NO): NO